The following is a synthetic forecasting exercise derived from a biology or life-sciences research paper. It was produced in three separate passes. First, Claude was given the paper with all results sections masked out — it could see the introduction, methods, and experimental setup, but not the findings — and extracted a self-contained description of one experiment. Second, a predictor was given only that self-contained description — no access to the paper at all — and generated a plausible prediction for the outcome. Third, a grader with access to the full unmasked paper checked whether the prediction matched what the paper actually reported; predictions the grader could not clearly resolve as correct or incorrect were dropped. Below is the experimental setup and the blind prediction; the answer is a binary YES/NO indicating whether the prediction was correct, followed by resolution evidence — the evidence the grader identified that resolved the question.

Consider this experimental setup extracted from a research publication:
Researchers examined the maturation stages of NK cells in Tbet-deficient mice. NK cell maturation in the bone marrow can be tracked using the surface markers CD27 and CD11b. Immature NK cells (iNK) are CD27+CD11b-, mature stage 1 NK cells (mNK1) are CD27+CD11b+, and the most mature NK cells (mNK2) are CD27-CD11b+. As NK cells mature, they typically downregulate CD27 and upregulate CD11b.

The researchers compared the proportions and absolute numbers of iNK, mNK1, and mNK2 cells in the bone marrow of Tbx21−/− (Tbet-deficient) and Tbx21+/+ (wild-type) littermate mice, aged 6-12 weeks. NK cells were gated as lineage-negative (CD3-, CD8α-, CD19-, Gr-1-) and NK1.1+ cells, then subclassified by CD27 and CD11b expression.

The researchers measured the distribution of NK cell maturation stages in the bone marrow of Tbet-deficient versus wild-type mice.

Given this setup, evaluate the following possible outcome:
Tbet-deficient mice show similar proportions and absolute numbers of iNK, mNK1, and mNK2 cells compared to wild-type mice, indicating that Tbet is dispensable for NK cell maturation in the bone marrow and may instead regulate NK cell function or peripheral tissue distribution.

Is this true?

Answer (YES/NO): NO